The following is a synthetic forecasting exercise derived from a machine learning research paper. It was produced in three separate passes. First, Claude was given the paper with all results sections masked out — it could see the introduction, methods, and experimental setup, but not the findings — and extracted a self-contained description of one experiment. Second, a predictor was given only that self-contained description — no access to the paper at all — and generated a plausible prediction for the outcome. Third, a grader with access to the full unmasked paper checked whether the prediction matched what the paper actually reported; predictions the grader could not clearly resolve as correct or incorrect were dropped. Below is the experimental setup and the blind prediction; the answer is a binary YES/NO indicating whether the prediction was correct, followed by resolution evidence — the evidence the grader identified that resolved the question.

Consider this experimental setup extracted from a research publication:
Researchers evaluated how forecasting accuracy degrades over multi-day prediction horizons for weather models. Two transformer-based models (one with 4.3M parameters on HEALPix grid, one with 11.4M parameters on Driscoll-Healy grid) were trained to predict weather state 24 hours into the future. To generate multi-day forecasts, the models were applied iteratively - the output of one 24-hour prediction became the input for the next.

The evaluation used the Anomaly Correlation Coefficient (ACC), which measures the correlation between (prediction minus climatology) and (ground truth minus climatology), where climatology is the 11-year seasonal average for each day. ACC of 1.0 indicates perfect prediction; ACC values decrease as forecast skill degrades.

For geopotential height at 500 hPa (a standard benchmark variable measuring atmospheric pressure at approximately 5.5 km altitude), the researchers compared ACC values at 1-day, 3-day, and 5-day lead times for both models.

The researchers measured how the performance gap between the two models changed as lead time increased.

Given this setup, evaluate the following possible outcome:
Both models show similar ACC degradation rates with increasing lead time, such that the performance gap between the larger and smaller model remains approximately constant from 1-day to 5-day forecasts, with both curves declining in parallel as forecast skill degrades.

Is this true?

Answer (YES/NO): NO